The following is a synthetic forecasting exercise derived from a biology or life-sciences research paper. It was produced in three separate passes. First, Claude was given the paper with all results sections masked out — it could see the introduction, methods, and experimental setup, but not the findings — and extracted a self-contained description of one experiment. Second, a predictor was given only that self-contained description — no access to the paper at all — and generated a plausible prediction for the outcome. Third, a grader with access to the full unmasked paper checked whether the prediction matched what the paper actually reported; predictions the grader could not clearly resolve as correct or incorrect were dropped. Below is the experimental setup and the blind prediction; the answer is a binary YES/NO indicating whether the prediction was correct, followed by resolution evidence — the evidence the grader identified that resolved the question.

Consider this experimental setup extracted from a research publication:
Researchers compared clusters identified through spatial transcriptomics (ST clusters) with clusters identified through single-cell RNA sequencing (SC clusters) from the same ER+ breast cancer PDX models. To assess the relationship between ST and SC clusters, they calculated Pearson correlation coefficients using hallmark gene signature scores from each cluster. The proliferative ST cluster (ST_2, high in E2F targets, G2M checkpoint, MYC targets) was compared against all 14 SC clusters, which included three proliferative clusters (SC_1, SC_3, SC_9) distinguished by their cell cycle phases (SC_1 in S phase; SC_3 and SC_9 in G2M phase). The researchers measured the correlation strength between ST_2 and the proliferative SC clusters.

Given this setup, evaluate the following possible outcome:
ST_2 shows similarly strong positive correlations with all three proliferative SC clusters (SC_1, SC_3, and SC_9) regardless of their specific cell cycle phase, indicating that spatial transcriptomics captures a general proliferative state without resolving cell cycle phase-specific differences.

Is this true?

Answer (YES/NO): NO